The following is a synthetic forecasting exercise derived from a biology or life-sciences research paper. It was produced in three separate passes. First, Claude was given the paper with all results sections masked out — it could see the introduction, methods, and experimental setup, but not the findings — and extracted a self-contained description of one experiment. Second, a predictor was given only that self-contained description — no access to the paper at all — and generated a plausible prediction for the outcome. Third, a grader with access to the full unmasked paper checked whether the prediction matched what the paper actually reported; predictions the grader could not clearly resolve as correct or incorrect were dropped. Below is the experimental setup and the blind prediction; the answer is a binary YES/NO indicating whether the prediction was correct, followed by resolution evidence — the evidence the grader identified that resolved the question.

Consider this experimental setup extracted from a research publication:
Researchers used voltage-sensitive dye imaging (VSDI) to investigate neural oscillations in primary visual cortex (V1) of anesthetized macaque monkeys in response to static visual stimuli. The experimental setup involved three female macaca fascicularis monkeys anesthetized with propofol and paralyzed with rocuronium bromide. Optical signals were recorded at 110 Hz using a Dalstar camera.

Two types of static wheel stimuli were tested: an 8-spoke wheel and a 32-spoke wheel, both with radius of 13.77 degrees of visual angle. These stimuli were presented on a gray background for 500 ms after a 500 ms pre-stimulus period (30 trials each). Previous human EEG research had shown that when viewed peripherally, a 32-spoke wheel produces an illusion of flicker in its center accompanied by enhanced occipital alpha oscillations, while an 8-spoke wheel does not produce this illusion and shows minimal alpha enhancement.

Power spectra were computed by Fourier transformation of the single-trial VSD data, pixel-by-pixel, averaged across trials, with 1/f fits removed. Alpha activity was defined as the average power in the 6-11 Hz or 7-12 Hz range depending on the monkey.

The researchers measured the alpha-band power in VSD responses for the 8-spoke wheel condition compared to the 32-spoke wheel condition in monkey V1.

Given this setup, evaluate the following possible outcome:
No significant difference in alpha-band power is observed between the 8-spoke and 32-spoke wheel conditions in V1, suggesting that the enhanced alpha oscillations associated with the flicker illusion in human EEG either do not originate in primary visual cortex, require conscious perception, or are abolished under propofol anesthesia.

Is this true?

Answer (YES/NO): NO